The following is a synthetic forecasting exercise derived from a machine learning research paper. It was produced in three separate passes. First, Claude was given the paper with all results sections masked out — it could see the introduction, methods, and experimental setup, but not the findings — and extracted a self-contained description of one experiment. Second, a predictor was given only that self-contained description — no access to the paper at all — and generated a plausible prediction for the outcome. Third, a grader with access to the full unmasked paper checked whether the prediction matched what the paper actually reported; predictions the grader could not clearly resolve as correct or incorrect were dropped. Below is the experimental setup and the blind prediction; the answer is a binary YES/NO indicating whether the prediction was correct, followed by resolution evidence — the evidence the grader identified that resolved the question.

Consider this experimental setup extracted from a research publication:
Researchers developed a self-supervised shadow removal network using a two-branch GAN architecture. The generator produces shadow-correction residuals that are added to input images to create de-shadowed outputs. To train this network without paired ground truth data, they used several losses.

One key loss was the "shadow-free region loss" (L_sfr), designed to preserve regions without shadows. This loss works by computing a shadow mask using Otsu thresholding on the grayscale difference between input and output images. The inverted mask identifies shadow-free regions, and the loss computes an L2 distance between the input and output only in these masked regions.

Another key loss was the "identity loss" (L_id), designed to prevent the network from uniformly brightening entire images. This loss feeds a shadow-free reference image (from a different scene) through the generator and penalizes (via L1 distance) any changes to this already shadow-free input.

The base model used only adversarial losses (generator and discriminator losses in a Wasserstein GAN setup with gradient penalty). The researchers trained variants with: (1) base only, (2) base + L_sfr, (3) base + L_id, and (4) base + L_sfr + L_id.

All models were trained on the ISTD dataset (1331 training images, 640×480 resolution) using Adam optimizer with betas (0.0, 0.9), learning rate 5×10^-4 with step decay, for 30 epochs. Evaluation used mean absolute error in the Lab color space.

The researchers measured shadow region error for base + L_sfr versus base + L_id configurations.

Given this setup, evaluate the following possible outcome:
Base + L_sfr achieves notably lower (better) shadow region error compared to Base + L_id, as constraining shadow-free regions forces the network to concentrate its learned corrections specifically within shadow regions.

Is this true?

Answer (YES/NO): YES